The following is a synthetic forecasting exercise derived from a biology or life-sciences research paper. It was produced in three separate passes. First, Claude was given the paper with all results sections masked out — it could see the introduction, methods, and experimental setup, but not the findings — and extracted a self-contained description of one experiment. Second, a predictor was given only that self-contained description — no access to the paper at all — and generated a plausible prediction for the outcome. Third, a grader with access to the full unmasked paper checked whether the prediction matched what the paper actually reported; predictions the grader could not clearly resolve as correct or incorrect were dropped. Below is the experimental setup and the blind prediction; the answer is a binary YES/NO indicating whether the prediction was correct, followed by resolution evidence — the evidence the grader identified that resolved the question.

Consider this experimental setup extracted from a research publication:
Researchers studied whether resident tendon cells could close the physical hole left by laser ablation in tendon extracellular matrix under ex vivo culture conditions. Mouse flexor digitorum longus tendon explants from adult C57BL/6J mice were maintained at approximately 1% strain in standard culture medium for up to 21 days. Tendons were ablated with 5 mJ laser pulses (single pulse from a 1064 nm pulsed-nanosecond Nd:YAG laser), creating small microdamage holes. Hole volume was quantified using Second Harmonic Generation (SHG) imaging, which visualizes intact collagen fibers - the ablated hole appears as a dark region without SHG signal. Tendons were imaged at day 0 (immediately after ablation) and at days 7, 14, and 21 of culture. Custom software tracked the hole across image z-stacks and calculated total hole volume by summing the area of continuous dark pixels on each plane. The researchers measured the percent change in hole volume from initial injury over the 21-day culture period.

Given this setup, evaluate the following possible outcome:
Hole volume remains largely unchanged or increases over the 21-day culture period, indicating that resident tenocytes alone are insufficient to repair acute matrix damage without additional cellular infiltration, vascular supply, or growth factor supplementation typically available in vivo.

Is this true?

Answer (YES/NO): NO